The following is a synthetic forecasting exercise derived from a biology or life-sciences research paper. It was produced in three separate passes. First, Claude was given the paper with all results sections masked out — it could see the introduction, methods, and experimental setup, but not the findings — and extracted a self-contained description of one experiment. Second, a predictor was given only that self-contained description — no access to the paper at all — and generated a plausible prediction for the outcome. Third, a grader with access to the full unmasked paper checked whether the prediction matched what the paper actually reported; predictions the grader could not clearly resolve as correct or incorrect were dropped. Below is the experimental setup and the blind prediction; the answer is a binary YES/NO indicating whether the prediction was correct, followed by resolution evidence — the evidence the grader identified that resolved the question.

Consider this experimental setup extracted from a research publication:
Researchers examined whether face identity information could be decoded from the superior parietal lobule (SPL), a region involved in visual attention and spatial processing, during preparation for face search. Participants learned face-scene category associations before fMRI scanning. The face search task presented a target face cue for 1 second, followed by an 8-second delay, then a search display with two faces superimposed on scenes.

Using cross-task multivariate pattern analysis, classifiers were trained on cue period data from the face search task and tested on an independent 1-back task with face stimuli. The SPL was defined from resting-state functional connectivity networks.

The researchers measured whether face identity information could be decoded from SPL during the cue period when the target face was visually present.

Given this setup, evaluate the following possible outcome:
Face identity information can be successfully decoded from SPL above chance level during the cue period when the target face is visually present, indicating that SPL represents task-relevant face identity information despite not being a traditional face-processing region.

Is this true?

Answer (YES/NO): YES